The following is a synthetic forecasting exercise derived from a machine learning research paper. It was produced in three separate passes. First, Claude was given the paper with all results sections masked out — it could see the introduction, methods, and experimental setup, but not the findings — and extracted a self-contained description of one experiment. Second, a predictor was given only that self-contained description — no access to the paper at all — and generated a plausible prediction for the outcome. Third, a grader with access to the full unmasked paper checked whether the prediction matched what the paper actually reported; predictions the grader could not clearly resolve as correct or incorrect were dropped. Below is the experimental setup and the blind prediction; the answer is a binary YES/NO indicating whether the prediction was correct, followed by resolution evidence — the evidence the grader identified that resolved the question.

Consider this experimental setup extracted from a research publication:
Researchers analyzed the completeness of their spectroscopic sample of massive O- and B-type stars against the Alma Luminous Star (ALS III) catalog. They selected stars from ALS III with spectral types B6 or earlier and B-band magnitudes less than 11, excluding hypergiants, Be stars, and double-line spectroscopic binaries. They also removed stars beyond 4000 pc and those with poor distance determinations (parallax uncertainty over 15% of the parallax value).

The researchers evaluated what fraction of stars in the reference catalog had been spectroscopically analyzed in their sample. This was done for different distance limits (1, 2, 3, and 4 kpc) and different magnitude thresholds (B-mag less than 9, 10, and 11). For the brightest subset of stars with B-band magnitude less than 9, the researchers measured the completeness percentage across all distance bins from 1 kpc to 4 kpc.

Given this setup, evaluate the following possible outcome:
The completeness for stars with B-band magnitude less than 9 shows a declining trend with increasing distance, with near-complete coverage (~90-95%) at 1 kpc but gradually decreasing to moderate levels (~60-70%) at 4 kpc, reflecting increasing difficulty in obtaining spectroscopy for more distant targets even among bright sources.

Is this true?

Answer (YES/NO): NO